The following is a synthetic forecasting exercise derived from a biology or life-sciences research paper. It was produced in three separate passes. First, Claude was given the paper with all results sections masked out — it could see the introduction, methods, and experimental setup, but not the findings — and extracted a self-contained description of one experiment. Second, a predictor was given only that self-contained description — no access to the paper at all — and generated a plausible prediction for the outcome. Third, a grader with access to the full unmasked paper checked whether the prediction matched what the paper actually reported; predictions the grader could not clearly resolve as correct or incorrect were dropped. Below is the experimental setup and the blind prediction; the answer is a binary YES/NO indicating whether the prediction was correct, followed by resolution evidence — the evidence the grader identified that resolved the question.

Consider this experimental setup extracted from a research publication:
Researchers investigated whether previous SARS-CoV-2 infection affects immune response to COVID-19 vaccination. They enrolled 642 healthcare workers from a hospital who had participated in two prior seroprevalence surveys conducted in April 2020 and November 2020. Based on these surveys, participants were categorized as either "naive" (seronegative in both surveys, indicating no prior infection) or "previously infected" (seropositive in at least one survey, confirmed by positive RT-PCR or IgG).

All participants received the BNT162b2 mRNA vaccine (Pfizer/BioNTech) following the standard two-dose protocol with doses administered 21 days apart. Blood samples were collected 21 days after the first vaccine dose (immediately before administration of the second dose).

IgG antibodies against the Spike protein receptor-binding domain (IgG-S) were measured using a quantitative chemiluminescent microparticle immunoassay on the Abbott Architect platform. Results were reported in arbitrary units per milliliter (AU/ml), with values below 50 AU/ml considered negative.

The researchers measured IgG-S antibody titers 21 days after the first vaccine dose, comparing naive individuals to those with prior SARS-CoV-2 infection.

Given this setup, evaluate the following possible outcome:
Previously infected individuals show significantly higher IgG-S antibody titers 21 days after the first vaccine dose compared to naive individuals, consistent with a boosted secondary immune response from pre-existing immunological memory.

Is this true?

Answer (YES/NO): YES